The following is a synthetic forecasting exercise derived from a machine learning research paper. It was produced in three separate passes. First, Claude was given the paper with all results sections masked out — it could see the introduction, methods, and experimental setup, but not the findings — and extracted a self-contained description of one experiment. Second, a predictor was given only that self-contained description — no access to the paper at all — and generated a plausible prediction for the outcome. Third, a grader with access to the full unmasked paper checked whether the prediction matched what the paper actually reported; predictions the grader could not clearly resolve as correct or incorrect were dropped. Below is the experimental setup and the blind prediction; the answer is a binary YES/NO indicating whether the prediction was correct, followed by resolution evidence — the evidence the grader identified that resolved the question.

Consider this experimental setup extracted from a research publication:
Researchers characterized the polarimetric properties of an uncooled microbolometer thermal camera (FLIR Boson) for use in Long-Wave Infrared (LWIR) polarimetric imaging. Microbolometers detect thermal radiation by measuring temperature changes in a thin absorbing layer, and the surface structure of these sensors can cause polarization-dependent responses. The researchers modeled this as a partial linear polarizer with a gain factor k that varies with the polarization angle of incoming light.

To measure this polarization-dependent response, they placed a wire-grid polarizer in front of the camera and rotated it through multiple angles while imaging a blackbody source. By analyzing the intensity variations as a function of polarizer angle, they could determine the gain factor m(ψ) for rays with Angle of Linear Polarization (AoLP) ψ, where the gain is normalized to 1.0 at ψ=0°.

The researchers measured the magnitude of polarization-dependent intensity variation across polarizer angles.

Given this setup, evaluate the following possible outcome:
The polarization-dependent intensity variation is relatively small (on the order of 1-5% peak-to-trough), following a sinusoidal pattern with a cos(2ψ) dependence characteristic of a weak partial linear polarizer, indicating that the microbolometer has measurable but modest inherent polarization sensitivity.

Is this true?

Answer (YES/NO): YES